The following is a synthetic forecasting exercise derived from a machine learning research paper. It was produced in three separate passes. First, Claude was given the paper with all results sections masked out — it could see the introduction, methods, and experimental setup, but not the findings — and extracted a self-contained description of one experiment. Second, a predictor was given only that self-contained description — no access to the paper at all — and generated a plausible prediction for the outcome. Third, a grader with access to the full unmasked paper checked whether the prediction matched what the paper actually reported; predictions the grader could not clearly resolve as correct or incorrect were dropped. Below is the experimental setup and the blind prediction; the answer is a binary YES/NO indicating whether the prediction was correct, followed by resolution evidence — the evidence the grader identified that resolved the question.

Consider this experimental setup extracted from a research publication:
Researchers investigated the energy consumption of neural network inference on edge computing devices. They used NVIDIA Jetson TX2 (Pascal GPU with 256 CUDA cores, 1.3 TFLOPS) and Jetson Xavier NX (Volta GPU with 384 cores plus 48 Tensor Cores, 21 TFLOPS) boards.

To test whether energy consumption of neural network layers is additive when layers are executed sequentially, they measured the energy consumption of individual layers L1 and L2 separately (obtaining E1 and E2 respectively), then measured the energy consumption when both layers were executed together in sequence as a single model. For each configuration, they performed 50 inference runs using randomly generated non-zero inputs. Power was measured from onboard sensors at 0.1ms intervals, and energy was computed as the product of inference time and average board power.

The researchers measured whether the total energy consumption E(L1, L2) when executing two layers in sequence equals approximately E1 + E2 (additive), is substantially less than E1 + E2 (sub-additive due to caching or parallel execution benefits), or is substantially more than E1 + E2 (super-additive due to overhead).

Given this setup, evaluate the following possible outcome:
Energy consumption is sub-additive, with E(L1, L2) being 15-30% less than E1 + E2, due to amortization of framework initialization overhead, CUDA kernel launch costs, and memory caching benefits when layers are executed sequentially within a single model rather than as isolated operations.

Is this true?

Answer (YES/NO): NO